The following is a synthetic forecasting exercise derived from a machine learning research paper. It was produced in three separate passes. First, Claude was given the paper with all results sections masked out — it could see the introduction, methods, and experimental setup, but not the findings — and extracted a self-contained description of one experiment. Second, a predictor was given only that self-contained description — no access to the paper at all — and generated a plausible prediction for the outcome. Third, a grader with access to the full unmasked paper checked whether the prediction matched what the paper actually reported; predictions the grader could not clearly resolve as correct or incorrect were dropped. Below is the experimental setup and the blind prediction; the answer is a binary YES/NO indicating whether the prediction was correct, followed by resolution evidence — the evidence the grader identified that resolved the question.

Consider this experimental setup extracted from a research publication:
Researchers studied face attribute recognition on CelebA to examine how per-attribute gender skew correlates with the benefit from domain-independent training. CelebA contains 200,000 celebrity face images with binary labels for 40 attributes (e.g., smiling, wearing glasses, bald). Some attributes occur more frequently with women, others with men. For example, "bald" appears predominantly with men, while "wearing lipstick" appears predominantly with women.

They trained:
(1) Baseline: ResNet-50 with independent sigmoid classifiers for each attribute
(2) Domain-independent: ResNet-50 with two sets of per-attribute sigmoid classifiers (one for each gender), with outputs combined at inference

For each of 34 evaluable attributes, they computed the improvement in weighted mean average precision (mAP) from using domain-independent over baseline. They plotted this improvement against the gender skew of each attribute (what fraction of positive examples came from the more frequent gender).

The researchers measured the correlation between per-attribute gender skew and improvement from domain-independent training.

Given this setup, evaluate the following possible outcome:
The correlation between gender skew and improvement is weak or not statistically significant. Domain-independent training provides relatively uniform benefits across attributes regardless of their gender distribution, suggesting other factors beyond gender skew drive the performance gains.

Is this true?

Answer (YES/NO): NO